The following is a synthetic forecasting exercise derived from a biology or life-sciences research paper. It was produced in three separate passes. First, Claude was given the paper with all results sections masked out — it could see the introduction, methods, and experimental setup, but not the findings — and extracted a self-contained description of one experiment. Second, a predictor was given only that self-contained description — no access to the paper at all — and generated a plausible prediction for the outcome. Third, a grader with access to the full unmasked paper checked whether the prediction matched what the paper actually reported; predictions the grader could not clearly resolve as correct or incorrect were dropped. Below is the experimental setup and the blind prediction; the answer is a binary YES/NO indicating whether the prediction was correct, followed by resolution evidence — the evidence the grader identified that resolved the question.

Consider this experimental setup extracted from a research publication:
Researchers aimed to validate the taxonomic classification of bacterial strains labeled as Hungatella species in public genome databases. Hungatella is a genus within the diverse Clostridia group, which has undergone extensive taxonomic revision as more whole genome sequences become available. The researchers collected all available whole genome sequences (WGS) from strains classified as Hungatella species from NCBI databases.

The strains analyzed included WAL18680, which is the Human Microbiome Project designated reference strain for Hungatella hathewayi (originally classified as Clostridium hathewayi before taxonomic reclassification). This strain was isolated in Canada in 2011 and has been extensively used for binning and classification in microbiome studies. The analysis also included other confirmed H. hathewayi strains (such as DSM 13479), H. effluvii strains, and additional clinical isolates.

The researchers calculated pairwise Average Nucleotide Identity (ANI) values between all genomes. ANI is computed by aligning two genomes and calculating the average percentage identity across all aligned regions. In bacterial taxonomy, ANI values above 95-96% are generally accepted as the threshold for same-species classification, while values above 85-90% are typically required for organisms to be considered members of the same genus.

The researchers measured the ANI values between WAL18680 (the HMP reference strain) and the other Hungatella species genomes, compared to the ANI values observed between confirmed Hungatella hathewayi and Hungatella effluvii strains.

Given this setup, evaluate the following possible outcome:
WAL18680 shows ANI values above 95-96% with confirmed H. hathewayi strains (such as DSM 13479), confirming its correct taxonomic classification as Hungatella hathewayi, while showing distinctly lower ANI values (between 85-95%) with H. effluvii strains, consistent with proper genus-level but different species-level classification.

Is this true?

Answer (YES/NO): NO